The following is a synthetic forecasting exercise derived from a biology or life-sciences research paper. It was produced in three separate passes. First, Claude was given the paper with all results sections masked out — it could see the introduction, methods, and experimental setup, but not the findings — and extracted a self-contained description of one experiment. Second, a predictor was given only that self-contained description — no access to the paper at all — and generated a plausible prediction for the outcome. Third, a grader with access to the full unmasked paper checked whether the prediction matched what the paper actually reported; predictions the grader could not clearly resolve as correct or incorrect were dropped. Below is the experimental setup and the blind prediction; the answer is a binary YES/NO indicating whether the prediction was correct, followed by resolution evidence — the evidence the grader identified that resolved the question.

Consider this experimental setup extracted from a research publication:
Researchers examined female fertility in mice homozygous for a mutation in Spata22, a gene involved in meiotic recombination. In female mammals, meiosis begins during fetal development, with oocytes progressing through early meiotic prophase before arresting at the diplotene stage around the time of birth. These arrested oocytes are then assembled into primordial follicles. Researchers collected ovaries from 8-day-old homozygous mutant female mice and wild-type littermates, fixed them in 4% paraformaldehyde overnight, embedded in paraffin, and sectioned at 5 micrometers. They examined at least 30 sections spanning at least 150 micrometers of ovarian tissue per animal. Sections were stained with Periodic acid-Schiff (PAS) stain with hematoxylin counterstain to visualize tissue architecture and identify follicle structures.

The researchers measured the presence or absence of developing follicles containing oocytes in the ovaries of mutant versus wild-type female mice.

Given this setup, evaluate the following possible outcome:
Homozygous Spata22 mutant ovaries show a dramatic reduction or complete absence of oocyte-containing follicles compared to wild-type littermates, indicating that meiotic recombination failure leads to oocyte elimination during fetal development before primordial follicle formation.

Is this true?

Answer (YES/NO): YES